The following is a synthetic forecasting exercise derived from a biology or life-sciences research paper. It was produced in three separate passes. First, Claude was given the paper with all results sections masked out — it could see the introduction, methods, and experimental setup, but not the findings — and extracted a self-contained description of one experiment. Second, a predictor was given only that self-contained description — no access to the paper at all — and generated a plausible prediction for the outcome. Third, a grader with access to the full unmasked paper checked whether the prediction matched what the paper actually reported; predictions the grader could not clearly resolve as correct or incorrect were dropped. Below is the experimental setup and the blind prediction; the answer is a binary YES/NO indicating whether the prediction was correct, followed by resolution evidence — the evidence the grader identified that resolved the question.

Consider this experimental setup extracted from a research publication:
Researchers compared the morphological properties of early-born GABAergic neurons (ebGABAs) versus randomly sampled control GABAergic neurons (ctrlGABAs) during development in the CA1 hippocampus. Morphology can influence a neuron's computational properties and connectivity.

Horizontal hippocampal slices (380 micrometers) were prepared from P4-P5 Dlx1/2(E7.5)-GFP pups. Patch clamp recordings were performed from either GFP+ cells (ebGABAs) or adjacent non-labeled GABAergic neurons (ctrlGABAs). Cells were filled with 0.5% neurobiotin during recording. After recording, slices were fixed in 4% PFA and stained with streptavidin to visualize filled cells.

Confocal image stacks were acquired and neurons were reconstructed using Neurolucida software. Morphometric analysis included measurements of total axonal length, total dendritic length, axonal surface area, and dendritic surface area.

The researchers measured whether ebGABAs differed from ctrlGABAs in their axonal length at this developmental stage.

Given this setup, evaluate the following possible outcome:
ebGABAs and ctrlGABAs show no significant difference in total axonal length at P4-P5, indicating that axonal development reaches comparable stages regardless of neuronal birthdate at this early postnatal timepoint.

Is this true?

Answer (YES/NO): NO